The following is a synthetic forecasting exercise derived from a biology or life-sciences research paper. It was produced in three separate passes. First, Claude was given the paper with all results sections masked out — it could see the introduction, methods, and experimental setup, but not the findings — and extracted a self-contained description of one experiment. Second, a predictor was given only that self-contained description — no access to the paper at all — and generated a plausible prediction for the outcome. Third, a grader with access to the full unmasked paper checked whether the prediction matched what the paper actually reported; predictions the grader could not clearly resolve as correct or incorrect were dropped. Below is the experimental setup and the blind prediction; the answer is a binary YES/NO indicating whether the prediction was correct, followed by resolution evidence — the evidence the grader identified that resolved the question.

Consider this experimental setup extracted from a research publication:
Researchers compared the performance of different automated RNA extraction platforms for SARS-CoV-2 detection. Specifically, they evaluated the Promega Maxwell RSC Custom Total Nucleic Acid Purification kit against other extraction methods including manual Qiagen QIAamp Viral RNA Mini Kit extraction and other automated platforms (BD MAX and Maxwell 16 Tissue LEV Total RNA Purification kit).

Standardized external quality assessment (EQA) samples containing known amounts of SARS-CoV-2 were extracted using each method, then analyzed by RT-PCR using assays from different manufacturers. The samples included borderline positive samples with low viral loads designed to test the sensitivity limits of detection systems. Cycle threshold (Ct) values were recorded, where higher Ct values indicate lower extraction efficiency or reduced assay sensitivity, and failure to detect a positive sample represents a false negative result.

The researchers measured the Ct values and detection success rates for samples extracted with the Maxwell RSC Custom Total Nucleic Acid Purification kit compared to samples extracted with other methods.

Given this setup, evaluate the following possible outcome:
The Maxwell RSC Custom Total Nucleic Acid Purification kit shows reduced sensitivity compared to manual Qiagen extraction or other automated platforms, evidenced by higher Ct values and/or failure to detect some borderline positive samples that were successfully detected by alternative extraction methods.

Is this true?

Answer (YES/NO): YES